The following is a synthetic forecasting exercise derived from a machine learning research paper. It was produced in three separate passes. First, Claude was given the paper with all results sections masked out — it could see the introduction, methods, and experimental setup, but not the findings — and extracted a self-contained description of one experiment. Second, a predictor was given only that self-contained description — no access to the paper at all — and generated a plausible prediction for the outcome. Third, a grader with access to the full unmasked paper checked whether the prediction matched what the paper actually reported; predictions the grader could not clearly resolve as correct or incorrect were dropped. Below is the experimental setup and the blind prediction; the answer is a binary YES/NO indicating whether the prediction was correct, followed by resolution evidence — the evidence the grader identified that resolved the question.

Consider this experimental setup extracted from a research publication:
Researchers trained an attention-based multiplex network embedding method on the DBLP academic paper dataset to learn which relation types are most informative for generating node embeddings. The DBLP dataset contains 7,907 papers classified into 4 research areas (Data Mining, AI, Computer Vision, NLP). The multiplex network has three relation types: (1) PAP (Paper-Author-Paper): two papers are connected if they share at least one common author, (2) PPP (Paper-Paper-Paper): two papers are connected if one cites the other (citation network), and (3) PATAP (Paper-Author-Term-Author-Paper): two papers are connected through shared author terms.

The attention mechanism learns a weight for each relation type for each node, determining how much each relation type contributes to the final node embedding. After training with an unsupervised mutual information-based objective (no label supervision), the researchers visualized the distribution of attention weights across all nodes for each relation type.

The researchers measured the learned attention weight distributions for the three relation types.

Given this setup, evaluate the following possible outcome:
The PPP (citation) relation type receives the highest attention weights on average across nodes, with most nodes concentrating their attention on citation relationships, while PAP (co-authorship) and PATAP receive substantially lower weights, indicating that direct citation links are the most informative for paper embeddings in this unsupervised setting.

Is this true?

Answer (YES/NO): NO